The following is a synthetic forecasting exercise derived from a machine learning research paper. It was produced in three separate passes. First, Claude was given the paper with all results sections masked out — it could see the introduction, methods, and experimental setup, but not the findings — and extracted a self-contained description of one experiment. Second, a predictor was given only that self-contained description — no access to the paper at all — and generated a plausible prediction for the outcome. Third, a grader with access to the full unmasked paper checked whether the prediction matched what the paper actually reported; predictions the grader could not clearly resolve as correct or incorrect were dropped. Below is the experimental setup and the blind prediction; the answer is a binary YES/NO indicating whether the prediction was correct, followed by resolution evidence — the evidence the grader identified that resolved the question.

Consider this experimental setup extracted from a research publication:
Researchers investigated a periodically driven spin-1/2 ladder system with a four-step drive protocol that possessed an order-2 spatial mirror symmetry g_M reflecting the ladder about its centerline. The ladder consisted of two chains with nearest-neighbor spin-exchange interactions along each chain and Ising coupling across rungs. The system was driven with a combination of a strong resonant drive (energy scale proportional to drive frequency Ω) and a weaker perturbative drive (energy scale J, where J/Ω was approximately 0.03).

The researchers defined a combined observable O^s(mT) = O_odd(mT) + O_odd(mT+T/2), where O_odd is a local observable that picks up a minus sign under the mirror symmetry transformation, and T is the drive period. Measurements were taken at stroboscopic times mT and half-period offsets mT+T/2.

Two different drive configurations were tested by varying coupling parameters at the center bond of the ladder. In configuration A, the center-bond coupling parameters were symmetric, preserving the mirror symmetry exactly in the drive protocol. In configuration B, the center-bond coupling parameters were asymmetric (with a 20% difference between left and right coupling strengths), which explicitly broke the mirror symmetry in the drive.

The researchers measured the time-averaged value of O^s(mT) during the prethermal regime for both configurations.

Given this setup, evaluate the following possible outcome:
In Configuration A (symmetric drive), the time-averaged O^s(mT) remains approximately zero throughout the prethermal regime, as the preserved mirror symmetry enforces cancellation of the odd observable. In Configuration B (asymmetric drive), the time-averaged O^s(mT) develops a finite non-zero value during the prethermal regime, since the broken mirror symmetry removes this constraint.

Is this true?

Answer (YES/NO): YES